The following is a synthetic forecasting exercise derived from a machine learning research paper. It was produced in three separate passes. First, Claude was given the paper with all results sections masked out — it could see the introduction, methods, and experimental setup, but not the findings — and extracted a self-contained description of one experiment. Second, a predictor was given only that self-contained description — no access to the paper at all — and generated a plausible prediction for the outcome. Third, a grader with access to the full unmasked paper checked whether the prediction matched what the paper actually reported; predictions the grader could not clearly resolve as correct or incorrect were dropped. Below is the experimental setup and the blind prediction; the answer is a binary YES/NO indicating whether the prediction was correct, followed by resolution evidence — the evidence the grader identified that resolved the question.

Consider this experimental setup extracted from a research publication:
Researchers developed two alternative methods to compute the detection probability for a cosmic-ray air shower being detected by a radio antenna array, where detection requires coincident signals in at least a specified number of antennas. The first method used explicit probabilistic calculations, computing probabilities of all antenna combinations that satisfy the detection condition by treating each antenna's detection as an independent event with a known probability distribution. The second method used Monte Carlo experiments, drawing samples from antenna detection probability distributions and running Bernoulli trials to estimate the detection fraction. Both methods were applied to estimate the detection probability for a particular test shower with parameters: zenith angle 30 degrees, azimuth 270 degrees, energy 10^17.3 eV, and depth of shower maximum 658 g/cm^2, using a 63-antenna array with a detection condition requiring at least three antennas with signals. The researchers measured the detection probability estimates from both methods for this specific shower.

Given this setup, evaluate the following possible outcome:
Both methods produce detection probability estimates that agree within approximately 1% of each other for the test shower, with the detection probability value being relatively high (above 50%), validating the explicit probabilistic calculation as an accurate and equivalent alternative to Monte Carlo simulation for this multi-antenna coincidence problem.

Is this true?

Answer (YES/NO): NO